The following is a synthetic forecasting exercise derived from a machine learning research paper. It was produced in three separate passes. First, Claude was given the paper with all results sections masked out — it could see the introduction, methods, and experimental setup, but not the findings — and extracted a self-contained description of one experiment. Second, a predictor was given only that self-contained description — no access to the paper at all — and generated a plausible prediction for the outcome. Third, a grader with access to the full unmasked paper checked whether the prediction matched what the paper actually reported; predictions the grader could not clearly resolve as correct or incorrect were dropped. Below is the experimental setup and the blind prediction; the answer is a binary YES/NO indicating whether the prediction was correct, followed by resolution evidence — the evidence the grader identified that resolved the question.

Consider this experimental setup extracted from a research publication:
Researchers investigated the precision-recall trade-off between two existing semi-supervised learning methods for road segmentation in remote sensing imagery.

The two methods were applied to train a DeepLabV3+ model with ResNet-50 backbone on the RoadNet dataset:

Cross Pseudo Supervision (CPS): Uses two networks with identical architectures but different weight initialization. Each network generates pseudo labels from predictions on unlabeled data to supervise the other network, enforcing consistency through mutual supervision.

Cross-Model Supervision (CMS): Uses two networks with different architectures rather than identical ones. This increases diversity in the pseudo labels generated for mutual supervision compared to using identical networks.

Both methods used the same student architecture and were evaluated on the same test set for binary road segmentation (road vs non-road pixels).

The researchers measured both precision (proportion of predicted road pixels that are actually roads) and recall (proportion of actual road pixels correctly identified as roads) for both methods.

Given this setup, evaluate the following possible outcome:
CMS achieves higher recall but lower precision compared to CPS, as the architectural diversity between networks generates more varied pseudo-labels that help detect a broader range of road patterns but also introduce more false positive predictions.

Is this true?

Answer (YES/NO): NO